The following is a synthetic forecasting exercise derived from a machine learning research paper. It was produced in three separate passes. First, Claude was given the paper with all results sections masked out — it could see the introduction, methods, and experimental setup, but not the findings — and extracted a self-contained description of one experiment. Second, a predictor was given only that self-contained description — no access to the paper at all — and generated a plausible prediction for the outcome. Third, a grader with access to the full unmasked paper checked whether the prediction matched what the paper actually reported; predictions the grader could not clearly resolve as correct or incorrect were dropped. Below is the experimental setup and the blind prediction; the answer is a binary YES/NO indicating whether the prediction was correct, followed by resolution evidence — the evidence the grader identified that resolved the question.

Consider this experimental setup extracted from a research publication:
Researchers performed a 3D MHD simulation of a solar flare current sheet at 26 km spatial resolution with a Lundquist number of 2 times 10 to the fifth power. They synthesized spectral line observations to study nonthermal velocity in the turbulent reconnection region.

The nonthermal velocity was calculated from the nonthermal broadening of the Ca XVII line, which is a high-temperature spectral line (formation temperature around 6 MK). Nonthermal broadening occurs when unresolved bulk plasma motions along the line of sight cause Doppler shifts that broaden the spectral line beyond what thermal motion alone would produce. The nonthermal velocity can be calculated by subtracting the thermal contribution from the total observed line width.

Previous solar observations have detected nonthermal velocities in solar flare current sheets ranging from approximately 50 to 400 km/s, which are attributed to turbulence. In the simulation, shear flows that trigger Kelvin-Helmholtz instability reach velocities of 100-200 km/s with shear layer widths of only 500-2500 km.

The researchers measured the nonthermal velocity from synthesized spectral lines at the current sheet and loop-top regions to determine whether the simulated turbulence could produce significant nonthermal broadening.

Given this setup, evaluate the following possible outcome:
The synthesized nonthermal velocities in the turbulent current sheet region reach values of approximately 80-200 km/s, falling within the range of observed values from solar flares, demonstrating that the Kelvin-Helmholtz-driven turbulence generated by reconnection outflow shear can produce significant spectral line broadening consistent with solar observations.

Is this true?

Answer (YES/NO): YES